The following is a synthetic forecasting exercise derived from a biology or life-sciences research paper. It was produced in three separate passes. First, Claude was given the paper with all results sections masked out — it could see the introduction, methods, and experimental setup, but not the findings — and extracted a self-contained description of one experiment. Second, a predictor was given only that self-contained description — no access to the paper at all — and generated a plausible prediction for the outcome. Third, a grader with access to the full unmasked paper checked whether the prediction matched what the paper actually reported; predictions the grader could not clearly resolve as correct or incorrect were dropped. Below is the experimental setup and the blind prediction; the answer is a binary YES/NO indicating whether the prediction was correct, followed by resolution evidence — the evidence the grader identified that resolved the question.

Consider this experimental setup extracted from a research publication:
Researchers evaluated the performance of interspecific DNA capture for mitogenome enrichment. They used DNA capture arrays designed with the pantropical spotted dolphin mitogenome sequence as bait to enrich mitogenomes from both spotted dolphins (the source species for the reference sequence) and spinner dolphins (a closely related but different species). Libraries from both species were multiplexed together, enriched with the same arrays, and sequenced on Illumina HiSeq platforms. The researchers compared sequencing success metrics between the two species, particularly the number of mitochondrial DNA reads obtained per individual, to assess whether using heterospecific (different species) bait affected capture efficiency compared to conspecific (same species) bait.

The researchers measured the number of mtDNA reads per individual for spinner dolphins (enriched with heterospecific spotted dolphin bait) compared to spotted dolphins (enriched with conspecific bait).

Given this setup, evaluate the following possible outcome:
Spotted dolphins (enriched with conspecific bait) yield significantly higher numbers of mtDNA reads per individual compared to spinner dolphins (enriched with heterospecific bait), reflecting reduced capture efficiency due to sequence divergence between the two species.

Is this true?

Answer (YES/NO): NO